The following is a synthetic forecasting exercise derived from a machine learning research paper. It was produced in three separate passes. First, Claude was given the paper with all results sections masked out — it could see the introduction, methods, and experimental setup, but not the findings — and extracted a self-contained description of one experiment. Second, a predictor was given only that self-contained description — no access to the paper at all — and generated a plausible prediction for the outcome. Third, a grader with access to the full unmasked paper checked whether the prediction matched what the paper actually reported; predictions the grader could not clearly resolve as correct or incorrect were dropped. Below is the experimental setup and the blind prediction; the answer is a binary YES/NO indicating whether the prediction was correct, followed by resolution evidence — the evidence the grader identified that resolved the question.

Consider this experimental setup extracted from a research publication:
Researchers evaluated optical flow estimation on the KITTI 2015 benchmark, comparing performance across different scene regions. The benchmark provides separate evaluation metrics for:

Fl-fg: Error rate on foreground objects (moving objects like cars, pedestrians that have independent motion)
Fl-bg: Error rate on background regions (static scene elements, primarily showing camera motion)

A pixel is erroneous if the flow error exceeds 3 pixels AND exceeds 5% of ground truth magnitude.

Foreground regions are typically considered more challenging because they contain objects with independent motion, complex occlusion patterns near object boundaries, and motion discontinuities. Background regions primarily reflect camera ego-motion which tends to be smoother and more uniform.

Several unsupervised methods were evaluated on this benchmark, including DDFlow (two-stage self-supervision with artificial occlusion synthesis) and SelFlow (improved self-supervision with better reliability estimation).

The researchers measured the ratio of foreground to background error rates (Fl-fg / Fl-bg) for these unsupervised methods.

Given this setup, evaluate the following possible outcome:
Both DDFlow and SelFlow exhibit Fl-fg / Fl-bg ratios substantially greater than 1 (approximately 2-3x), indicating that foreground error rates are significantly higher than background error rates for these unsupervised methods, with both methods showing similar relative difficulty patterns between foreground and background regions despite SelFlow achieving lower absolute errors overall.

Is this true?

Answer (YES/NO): NO